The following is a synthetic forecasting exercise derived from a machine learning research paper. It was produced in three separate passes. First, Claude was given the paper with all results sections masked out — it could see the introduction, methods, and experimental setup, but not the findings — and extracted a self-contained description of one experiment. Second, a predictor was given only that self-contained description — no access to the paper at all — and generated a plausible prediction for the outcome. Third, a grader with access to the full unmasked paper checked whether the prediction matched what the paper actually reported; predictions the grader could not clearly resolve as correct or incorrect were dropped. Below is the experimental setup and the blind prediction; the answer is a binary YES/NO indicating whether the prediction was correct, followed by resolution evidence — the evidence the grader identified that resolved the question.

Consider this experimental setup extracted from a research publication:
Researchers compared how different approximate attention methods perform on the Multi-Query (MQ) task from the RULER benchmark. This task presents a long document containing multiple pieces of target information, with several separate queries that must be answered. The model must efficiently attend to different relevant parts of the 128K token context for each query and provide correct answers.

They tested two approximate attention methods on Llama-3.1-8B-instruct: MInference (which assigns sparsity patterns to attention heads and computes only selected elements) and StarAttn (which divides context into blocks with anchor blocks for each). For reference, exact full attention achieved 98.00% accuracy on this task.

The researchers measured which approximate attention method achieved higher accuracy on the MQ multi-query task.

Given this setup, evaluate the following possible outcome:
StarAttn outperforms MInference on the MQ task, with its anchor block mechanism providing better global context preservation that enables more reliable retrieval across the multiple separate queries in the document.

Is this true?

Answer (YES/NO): NO